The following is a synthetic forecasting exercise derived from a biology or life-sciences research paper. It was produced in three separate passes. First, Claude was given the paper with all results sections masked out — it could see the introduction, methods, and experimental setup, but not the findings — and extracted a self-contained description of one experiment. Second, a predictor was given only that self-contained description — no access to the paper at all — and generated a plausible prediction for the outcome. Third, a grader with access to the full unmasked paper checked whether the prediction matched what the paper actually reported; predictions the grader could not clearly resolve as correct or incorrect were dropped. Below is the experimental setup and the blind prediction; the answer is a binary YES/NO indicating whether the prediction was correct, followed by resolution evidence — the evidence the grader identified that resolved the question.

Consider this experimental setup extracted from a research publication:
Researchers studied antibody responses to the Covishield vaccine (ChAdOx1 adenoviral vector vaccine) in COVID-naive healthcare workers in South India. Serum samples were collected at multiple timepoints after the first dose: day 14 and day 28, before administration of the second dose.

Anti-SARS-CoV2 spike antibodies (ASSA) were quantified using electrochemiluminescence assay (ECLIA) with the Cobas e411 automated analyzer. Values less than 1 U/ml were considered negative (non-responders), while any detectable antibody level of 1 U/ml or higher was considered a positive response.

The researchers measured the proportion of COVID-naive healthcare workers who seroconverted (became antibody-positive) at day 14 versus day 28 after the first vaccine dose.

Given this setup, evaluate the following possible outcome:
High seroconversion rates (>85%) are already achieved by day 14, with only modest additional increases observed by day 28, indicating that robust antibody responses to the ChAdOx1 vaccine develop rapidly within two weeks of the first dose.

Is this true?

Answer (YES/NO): NO